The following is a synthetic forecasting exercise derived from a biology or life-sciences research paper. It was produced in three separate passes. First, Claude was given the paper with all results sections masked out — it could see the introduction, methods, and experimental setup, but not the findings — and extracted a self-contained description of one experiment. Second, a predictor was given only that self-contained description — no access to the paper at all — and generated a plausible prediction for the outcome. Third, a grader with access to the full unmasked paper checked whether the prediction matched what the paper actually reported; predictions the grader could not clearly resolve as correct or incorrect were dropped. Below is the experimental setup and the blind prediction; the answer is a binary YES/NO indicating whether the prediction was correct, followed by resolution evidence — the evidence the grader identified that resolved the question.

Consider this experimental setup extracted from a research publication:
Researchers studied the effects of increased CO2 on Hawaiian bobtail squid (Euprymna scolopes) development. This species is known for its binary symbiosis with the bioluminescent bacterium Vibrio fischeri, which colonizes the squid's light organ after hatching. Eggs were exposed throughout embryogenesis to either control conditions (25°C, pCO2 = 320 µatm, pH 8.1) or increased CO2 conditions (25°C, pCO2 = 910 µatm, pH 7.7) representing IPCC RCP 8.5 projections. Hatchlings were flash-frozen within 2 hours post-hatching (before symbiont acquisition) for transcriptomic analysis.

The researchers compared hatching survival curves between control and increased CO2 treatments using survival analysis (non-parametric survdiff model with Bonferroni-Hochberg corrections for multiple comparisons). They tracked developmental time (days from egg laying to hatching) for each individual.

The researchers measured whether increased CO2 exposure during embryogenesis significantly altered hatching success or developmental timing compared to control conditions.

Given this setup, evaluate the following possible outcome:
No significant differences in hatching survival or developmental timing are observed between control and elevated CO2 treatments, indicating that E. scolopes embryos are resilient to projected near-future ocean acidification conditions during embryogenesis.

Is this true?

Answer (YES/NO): NO